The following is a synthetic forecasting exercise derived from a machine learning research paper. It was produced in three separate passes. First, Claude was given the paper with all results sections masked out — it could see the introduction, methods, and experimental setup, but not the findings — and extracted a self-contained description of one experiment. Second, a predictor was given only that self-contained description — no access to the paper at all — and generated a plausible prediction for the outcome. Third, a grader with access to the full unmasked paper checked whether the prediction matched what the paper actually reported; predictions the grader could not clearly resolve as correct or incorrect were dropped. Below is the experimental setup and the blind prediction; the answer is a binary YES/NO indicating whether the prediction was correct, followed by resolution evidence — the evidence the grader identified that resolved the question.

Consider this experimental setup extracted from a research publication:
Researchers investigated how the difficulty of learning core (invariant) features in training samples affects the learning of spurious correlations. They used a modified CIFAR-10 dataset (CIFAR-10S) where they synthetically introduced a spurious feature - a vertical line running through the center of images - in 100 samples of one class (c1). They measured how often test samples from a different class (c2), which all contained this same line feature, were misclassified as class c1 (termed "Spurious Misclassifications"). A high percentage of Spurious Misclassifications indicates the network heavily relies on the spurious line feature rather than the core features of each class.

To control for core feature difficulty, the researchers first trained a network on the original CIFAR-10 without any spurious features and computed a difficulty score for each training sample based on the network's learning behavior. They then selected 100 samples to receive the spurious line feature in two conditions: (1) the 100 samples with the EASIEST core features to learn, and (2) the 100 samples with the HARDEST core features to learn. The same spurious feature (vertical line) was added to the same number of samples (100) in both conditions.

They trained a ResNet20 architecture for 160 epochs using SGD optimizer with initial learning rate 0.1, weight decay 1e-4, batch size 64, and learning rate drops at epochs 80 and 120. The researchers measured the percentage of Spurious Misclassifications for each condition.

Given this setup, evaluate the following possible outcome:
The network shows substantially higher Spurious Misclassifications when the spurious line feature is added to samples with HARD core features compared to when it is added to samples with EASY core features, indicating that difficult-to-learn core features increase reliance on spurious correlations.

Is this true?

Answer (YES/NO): YES